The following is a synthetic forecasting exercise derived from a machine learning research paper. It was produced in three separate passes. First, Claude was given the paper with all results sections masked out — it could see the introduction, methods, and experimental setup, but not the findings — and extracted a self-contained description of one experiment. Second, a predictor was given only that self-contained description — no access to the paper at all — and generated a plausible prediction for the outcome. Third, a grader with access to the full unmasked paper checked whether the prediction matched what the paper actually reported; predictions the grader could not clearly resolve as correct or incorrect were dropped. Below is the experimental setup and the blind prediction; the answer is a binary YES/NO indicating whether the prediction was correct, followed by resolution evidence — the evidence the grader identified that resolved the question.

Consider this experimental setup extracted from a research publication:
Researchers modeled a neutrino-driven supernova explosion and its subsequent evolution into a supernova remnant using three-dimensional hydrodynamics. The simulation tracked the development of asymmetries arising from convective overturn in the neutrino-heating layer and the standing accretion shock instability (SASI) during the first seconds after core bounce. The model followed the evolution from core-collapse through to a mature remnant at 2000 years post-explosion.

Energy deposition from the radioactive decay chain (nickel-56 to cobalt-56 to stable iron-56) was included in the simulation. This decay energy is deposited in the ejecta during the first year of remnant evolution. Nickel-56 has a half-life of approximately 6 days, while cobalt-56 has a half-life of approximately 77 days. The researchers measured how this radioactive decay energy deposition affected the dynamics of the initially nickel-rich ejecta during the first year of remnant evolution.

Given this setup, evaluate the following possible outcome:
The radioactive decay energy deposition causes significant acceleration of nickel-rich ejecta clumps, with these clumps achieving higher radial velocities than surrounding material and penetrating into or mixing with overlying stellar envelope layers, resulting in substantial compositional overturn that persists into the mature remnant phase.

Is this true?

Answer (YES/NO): NO